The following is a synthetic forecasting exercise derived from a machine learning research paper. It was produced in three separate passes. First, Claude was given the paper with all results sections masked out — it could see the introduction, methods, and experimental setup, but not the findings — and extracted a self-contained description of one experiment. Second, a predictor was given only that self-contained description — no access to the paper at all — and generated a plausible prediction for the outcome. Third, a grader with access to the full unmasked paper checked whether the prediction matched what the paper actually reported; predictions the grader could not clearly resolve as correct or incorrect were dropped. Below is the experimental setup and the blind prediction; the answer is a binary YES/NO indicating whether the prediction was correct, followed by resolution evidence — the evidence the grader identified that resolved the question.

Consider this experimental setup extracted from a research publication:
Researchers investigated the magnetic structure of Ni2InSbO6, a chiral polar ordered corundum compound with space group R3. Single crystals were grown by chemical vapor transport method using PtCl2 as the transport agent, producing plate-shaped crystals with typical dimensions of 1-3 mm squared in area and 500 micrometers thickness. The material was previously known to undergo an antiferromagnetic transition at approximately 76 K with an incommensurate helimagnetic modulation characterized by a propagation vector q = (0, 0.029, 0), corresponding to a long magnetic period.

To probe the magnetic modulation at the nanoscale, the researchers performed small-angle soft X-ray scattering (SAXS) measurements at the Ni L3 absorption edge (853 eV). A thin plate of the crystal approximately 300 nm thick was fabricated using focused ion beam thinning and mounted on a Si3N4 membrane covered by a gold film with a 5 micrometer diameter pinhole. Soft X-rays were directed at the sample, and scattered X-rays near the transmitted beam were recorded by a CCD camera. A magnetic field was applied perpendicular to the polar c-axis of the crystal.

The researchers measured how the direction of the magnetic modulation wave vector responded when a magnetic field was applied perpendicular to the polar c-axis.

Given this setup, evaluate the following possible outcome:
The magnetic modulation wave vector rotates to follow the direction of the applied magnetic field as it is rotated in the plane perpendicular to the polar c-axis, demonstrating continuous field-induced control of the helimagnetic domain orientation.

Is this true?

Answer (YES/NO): NO